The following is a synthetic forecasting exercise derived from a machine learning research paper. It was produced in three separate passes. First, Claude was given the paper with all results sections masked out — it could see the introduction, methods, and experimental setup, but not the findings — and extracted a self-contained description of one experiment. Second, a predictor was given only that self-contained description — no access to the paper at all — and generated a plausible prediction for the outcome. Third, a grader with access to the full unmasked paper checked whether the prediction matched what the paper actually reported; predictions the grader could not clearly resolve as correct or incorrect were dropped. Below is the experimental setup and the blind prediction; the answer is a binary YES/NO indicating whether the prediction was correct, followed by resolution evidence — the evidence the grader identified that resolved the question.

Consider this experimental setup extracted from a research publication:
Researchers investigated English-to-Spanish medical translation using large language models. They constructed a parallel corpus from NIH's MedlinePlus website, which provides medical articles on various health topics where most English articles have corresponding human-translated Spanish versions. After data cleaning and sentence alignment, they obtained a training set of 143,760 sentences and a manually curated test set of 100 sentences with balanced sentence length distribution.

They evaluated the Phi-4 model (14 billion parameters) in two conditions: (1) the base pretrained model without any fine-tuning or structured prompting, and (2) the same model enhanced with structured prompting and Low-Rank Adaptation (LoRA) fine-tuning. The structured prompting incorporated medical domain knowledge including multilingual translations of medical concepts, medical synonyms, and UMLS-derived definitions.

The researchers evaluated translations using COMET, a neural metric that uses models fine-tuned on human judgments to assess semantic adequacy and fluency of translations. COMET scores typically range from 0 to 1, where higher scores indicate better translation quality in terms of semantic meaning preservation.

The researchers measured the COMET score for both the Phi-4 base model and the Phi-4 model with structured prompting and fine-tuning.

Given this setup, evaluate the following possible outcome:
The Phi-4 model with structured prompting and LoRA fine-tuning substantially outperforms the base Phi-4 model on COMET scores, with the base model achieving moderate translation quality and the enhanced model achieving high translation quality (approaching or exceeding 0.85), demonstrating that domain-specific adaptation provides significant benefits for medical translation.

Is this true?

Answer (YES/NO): NO